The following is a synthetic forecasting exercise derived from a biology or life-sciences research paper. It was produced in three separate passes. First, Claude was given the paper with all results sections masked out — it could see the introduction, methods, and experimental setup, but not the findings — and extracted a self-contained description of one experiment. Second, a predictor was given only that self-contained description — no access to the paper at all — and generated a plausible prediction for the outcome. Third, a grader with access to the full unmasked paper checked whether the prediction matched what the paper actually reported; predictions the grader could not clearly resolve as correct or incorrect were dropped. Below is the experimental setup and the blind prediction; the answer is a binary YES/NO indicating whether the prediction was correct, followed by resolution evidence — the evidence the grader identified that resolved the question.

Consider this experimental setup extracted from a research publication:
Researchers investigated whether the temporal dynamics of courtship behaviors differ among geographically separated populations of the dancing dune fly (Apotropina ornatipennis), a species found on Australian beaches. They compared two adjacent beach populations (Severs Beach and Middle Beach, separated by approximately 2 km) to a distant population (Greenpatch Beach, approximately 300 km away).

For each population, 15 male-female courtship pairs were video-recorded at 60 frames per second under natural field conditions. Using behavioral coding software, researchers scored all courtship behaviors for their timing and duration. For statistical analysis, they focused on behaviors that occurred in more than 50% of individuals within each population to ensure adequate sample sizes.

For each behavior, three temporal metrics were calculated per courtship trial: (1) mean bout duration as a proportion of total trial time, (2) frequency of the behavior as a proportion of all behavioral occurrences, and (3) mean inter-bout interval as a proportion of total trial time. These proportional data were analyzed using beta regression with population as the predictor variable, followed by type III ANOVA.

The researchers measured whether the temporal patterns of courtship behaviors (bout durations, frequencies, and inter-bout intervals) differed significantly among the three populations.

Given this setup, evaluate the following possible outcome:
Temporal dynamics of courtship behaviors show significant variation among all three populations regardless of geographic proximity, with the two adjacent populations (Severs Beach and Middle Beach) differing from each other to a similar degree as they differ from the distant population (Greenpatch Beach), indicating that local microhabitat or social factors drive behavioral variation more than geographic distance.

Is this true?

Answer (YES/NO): NO